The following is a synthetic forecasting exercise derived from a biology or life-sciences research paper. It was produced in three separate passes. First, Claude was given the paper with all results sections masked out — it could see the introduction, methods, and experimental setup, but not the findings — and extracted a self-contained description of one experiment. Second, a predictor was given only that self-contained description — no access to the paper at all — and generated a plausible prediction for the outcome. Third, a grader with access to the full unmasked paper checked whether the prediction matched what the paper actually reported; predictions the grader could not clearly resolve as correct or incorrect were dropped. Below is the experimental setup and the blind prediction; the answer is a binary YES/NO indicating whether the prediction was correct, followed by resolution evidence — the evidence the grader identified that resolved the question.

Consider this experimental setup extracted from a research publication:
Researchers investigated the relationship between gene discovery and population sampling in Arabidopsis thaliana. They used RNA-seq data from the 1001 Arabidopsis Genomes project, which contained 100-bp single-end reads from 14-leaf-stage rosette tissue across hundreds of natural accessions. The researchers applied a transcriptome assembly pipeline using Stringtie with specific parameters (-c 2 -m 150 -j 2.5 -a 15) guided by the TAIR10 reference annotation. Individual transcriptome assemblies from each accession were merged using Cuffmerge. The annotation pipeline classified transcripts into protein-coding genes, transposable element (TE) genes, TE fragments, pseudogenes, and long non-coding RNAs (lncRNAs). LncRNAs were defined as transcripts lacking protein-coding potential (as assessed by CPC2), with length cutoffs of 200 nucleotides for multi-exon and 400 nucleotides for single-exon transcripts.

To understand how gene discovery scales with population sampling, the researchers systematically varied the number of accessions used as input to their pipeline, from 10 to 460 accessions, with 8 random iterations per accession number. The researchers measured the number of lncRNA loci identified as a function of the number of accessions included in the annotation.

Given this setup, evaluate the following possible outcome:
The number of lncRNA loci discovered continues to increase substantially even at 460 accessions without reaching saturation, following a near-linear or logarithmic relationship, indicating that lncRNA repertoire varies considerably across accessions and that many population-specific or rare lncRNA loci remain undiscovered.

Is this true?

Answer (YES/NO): YES